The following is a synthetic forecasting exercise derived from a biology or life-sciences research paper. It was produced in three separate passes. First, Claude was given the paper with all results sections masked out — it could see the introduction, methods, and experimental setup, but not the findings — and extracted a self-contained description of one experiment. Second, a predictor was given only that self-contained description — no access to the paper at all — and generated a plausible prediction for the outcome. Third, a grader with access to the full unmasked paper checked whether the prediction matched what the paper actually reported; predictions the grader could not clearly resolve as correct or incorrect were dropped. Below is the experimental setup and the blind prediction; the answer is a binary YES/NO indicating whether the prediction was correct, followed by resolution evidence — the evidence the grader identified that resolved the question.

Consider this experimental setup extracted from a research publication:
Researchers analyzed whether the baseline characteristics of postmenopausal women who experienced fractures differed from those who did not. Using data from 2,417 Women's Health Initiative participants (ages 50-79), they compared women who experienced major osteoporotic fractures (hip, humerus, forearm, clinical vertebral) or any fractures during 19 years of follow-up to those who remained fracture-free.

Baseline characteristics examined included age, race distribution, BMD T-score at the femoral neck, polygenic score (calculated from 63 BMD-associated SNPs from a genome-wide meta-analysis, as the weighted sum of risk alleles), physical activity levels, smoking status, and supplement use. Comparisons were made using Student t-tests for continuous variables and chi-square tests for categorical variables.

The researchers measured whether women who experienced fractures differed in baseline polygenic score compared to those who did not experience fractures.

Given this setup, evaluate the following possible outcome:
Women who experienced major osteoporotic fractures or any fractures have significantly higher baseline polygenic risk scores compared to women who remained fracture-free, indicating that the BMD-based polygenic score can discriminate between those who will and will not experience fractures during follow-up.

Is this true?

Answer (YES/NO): NO